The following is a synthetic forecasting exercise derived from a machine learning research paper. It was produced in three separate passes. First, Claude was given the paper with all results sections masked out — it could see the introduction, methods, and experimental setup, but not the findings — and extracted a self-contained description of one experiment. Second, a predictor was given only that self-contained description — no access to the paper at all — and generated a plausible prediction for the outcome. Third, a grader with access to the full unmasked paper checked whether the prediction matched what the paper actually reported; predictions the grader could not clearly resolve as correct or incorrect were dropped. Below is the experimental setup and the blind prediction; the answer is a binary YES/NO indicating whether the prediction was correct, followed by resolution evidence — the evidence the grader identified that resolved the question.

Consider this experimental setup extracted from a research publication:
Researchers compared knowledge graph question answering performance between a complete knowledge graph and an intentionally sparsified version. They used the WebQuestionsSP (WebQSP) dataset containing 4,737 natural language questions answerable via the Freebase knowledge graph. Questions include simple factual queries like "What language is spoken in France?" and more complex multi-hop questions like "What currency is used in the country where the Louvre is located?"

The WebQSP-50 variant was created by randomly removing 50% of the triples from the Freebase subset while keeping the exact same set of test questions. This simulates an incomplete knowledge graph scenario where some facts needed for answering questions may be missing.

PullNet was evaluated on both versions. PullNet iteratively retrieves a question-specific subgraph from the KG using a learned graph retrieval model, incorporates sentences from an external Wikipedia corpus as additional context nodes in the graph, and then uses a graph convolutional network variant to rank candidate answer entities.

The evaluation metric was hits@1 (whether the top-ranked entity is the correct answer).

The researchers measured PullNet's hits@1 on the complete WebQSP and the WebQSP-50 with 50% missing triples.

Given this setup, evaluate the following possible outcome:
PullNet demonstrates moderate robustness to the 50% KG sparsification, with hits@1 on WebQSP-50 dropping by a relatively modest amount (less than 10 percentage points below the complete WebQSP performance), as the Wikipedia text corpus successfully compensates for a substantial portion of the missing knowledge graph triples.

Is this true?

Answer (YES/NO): NO